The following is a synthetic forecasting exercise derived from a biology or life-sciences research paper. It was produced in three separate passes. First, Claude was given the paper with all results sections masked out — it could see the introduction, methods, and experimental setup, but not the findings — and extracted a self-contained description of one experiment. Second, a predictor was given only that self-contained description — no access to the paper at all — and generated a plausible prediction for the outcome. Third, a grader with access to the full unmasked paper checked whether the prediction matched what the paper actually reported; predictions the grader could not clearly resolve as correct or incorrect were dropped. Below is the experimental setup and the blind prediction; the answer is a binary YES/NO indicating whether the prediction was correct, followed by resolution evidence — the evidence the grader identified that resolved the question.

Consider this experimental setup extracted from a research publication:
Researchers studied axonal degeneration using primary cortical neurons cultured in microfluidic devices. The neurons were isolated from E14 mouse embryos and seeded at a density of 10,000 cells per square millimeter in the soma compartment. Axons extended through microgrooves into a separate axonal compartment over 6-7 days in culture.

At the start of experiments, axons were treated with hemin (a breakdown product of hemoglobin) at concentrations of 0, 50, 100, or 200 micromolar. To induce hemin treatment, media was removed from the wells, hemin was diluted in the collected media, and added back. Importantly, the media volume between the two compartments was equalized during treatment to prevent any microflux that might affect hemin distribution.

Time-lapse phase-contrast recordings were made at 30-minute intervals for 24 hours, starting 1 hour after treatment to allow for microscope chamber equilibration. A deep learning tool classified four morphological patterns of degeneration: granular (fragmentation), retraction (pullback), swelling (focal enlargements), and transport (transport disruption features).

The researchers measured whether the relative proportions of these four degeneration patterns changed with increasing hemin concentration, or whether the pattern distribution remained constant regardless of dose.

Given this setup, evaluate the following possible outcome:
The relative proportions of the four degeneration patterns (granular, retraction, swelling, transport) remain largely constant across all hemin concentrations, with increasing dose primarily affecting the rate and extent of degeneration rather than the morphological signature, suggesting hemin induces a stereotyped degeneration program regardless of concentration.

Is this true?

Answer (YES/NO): NO